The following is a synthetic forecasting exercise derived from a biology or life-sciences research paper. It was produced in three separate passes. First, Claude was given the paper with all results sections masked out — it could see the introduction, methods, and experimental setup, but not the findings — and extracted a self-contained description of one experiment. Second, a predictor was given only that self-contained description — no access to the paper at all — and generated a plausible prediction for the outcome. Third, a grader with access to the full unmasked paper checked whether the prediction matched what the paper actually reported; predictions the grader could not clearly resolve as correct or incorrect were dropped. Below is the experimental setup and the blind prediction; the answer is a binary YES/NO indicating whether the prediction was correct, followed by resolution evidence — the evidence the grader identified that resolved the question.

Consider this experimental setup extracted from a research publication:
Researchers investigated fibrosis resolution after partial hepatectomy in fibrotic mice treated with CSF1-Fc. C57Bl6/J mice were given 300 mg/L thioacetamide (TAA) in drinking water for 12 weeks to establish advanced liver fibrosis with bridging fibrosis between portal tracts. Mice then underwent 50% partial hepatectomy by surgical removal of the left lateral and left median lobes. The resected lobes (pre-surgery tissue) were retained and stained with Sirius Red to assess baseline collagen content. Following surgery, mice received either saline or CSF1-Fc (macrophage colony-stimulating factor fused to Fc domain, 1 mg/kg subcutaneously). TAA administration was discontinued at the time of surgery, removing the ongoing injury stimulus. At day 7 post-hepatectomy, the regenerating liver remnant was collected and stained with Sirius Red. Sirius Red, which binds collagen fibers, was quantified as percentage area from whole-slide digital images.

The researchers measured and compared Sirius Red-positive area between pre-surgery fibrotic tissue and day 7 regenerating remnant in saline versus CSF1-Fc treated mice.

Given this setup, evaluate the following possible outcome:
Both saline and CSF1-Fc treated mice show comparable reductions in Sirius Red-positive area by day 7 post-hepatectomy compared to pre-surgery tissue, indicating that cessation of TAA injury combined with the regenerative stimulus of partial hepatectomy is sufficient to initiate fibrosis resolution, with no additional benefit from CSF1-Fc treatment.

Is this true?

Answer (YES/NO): NO